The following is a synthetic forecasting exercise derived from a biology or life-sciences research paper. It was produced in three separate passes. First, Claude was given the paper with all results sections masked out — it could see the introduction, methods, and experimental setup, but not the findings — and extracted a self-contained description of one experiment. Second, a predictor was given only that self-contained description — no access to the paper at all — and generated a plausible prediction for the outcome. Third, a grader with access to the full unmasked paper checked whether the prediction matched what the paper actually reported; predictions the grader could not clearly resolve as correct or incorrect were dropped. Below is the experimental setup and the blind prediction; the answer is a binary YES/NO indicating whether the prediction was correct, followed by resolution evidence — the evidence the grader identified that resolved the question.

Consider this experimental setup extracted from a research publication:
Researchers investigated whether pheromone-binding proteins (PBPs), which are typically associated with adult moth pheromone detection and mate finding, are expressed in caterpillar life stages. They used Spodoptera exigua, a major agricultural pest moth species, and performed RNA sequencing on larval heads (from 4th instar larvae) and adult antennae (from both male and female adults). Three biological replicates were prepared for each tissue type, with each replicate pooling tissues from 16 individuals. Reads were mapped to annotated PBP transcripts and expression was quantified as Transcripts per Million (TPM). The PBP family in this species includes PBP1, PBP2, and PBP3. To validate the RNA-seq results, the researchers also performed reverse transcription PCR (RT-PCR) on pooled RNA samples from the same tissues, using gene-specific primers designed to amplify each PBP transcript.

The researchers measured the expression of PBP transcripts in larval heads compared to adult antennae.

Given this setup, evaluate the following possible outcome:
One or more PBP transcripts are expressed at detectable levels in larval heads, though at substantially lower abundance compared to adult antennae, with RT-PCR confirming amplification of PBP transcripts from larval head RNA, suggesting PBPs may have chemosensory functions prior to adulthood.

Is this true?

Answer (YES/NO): NO